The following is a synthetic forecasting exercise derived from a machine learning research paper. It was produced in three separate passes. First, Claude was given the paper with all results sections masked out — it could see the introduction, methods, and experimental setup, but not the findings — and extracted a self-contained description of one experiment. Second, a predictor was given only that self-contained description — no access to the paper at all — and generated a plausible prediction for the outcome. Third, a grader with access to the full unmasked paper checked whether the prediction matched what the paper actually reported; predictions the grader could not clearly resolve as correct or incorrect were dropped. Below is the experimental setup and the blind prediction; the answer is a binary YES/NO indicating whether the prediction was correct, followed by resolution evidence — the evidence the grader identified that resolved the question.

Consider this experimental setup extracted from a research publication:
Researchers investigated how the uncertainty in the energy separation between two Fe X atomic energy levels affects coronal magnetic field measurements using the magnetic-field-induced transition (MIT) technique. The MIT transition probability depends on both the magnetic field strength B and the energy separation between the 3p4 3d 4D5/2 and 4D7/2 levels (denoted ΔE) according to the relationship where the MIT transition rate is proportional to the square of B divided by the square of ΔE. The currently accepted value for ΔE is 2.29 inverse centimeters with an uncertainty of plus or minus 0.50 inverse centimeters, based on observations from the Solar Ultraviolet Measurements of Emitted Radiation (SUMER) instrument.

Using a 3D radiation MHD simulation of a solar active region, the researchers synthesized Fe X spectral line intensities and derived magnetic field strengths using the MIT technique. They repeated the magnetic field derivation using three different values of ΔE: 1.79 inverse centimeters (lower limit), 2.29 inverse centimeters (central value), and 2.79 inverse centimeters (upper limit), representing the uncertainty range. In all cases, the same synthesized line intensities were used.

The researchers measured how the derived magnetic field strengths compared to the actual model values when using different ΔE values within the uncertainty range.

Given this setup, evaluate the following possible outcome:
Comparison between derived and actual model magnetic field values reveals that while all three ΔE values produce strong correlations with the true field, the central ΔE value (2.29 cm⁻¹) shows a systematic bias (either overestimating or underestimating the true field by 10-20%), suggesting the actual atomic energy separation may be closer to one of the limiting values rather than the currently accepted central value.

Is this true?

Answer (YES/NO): NO